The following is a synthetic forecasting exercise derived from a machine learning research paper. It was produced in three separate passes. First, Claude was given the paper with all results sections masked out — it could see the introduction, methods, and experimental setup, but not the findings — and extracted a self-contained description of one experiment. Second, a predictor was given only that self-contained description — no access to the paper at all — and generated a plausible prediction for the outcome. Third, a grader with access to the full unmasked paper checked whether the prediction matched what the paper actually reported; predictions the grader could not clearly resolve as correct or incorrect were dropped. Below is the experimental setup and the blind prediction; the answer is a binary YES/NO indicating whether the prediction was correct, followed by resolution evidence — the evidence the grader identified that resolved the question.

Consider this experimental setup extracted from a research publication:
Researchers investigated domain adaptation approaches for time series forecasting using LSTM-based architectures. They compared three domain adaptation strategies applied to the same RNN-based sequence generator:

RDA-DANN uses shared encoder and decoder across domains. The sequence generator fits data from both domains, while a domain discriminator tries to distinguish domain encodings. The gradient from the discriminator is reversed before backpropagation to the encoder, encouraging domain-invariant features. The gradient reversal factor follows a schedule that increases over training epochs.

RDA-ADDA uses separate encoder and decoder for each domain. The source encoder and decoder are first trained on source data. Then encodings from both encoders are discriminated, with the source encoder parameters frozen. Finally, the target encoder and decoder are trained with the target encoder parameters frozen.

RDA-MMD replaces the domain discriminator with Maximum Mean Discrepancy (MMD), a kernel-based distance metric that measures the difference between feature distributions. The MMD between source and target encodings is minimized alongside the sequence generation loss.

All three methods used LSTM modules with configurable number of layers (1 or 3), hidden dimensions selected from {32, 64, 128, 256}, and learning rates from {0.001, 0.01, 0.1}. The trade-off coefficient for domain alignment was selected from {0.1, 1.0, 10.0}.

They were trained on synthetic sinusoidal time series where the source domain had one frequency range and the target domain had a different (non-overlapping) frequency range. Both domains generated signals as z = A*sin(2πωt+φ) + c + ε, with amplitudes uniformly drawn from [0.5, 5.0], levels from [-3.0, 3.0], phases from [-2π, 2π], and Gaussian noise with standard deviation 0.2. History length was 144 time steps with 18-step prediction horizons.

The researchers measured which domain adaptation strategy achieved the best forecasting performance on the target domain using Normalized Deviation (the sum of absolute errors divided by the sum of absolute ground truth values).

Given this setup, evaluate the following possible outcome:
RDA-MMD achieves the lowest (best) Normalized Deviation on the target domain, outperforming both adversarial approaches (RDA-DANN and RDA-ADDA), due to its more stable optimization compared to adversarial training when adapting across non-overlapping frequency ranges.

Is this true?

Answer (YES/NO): NO